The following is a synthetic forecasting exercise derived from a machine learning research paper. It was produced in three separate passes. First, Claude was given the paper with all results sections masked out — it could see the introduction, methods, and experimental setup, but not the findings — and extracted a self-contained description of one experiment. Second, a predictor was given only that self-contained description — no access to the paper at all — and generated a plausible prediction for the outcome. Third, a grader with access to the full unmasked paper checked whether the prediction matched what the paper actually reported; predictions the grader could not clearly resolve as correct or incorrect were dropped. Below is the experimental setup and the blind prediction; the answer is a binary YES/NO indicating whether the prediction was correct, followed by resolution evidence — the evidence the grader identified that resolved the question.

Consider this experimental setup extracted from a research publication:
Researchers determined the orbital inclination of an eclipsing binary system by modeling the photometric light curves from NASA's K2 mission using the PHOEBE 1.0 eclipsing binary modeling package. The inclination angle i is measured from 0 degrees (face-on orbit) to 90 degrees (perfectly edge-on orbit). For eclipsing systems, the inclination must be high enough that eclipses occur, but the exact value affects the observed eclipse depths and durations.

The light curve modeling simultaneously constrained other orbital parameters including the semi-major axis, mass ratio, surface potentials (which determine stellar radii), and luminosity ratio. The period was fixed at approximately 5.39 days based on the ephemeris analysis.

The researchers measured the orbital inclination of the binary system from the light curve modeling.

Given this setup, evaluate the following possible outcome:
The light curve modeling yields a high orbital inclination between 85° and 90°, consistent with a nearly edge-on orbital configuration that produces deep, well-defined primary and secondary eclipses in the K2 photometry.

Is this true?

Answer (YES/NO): YES